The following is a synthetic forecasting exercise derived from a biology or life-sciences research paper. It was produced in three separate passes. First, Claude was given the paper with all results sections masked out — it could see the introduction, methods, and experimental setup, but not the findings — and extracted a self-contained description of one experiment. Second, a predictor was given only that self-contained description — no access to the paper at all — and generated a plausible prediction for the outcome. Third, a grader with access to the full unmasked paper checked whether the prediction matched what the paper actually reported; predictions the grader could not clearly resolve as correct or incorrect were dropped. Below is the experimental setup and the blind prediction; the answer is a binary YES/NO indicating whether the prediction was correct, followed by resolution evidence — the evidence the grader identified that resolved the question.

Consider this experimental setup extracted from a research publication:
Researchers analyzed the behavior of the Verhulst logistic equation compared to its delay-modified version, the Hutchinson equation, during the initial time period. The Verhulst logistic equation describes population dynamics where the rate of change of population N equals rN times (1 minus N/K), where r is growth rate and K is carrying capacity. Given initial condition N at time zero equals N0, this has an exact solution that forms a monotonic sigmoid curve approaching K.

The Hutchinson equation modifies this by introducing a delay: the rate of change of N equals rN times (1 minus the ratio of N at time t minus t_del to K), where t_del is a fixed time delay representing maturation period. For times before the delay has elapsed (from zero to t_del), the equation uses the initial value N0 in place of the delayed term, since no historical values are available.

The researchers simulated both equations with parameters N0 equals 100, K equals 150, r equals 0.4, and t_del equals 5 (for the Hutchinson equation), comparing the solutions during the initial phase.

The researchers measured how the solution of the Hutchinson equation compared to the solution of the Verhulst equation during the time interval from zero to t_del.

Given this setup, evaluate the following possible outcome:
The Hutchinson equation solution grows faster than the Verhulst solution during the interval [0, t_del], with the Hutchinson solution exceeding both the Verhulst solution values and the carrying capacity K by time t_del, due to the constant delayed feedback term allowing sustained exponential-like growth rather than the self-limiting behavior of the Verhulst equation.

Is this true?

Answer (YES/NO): NO